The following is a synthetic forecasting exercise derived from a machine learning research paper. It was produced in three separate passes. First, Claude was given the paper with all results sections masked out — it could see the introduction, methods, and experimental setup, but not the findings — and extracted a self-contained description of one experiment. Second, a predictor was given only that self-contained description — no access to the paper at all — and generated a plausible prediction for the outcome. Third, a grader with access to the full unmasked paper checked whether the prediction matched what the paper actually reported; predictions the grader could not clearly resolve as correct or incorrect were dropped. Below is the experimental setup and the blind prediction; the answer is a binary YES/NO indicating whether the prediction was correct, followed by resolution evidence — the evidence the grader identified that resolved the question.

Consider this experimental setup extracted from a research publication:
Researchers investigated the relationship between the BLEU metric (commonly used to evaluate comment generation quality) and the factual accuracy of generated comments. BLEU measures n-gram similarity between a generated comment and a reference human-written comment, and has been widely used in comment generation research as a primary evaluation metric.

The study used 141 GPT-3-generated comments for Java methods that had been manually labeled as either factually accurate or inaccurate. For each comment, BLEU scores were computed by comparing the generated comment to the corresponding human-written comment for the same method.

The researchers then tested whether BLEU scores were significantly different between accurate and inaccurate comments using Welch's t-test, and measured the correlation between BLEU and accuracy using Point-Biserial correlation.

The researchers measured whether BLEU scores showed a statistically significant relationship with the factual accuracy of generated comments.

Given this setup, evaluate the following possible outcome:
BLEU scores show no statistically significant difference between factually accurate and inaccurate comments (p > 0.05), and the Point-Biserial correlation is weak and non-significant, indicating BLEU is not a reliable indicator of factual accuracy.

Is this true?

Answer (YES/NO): YES